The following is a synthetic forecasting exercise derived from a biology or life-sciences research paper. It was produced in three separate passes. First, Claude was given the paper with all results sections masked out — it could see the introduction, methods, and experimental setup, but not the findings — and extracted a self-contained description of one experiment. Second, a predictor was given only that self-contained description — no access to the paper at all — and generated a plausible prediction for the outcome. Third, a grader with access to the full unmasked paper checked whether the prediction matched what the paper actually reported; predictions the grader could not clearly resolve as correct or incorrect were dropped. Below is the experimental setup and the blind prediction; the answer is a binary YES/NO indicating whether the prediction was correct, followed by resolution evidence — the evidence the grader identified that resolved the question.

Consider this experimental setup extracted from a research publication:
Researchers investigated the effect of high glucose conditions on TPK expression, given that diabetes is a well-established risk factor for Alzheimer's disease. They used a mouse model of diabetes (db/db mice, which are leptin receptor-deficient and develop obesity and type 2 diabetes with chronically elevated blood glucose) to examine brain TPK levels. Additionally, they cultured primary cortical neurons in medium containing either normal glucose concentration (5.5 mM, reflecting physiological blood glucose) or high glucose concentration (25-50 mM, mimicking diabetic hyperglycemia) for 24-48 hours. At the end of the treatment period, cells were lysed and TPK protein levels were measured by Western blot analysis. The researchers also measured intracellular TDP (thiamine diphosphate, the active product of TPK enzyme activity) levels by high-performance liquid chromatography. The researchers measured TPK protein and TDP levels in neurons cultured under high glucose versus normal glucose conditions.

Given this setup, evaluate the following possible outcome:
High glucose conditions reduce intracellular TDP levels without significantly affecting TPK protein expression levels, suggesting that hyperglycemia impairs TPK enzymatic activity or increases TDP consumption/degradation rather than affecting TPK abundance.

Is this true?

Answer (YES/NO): NO